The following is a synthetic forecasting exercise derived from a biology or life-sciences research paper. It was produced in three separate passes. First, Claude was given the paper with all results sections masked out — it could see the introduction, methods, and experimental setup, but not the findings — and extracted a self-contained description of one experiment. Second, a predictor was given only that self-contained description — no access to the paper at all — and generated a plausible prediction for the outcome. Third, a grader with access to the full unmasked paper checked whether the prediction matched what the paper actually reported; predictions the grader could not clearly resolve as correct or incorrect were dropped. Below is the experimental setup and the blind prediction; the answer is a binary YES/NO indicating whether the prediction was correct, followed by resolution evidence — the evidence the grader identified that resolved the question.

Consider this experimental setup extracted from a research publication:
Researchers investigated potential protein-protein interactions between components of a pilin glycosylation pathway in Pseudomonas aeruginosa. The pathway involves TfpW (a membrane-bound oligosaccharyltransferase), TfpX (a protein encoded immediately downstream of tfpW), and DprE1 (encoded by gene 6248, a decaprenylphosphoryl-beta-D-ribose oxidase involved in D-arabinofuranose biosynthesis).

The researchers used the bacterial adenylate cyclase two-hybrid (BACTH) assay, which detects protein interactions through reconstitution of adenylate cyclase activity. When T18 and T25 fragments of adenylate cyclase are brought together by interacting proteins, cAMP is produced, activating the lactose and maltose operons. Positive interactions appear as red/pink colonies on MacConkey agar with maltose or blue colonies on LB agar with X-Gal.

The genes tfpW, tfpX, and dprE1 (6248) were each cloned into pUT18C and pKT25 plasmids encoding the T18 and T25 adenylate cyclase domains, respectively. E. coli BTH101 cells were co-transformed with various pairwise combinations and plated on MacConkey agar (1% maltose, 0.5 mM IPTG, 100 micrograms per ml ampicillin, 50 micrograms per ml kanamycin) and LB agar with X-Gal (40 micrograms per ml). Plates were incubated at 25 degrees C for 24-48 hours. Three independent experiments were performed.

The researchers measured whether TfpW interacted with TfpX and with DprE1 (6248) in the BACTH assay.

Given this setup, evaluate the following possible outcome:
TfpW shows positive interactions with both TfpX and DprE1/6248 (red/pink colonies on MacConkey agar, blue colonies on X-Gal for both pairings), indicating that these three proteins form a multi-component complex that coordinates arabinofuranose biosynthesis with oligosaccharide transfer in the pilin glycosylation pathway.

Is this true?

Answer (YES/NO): NO